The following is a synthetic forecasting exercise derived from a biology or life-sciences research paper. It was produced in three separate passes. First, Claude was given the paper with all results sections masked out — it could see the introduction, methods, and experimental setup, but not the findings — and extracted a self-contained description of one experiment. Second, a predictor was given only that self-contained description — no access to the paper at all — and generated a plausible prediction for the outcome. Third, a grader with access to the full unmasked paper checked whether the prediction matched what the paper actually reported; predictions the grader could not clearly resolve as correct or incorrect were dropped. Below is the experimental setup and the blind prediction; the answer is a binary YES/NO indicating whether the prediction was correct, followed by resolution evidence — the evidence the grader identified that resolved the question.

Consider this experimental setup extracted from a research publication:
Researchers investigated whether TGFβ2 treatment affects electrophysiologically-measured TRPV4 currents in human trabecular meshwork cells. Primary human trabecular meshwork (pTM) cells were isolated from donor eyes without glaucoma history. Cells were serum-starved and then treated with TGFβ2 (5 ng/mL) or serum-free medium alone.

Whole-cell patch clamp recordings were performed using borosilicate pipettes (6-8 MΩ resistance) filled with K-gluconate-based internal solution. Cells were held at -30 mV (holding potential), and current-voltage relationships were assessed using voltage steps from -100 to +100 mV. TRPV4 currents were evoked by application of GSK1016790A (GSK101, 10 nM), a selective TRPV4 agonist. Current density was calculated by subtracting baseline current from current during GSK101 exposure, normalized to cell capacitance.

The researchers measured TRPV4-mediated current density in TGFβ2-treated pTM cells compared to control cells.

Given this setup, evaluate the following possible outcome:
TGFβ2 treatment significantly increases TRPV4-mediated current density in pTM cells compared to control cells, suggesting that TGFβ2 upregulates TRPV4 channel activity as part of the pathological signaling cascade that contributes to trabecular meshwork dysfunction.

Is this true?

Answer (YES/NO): NO